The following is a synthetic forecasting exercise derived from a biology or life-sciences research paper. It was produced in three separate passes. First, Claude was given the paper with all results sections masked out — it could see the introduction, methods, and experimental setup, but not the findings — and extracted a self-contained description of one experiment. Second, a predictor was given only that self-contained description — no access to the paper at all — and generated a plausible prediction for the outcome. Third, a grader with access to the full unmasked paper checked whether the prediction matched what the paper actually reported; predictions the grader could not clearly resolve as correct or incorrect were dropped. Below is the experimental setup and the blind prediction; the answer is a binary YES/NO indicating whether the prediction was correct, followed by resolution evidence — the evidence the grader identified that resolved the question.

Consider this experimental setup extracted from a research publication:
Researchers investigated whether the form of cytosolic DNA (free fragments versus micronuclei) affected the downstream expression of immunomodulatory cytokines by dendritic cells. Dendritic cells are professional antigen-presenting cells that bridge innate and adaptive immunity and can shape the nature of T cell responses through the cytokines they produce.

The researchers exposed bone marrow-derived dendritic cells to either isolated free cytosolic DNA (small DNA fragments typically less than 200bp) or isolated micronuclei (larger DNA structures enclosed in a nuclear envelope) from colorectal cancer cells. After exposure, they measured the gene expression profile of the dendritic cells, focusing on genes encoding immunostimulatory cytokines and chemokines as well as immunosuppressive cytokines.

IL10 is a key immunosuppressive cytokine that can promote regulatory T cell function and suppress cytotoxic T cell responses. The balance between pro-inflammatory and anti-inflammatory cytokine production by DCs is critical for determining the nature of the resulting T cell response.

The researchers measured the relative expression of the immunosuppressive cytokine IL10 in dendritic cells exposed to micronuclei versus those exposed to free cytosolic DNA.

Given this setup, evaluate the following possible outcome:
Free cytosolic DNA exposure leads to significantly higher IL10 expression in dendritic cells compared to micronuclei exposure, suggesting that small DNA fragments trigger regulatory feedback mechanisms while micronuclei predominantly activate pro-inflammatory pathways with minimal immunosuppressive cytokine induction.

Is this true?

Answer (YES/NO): NO